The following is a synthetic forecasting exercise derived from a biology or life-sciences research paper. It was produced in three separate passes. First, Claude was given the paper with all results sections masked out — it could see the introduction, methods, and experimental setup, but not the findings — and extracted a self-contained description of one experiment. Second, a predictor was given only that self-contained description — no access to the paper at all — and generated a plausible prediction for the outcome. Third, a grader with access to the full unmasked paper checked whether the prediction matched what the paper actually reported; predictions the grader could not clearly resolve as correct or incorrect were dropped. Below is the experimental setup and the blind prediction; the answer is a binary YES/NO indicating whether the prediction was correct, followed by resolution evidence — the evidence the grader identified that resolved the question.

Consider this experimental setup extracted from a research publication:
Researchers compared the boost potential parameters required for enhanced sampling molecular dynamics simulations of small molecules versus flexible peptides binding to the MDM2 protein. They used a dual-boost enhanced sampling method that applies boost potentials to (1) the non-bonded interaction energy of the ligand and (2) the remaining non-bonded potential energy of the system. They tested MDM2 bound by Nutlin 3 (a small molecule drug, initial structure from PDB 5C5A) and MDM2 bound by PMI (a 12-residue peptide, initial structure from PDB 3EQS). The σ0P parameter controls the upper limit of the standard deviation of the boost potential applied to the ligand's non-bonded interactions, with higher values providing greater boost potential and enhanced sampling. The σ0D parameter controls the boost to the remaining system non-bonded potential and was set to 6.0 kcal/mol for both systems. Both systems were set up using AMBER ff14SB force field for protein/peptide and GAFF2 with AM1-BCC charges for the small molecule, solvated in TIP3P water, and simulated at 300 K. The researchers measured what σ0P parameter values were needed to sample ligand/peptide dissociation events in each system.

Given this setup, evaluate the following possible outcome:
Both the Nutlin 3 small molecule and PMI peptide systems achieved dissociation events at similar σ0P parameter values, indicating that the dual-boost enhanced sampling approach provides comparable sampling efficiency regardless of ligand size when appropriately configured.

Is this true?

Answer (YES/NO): NO